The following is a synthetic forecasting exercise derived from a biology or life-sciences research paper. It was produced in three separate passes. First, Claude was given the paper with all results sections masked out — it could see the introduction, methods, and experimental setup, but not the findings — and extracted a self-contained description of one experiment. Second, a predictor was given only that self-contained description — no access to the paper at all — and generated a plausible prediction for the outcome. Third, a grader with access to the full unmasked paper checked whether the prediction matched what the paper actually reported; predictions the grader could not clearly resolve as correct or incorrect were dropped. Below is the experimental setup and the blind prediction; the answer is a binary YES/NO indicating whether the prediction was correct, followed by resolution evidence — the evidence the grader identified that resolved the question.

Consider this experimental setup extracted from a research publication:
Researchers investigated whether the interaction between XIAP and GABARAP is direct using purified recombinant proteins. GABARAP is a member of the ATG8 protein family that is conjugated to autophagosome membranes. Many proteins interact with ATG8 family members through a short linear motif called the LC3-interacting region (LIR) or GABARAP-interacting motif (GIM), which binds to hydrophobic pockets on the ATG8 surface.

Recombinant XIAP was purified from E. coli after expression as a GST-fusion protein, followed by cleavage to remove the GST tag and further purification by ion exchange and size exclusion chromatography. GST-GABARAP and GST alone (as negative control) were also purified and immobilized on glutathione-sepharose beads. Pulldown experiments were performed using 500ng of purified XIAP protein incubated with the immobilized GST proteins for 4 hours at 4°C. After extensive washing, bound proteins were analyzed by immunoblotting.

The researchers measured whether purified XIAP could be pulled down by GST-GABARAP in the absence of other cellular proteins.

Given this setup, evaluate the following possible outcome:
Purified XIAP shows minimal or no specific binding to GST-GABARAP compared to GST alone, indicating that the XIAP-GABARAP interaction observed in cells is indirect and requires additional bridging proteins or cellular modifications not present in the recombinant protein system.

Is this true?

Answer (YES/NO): NO